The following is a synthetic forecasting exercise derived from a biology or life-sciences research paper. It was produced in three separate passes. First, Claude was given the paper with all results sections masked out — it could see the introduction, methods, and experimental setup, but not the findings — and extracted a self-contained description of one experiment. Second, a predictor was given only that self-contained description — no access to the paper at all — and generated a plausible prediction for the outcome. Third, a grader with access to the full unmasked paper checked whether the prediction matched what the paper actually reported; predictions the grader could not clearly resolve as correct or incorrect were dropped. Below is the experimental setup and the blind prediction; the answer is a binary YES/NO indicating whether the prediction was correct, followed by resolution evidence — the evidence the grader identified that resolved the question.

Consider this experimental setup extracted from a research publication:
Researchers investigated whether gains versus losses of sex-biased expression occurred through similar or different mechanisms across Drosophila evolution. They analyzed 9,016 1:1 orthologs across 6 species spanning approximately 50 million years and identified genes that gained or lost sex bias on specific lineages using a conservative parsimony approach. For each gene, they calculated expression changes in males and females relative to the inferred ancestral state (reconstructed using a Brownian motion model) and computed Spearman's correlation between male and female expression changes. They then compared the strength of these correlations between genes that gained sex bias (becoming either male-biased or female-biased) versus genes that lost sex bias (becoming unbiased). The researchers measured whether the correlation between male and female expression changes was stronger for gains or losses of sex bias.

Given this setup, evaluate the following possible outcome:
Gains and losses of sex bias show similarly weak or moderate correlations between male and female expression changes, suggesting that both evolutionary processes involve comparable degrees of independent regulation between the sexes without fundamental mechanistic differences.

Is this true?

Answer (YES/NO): NO